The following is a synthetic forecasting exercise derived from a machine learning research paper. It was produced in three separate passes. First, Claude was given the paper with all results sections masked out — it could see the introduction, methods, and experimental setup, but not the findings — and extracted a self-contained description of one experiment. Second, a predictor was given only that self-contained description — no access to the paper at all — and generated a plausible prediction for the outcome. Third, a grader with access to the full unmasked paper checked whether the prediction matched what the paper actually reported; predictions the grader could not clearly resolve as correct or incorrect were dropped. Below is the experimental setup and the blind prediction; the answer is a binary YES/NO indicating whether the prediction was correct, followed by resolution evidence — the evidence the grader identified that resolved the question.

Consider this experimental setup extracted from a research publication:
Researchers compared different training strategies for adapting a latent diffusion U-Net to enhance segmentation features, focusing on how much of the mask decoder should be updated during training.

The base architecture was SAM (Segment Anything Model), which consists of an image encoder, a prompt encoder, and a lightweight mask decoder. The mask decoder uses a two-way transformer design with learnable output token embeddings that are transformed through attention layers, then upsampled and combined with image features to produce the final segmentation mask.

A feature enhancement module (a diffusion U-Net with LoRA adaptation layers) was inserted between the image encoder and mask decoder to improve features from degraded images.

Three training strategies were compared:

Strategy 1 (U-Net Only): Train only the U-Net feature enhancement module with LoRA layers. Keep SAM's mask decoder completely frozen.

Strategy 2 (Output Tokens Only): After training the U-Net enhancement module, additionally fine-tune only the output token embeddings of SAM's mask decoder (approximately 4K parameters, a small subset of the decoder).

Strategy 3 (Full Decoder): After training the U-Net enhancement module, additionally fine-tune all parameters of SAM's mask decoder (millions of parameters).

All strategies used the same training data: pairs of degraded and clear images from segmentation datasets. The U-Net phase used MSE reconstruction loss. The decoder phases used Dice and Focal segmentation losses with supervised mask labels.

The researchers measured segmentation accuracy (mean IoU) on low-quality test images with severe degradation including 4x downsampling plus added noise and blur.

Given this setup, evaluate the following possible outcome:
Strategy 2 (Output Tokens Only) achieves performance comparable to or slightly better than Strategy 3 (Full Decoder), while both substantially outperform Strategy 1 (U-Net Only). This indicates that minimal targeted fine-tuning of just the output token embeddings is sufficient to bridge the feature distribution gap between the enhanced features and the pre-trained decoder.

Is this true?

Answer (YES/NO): NO